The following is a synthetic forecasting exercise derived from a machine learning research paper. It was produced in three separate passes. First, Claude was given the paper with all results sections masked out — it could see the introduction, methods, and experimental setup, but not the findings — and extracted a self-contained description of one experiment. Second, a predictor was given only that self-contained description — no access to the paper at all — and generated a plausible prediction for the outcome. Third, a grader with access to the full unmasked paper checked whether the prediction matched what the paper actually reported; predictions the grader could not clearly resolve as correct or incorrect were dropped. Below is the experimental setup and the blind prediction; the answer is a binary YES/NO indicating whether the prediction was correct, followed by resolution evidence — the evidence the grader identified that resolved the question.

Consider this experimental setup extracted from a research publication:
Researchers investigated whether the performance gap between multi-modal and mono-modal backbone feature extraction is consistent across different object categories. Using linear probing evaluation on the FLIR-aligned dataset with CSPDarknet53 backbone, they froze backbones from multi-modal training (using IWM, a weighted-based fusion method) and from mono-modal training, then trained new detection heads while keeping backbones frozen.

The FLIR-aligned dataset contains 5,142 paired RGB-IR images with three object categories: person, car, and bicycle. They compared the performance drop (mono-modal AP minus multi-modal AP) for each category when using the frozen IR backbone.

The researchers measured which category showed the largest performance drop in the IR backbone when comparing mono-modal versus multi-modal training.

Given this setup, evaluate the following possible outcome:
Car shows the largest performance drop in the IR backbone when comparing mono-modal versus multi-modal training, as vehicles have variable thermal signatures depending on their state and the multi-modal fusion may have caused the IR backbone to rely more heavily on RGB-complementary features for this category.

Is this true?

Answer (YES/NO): NO